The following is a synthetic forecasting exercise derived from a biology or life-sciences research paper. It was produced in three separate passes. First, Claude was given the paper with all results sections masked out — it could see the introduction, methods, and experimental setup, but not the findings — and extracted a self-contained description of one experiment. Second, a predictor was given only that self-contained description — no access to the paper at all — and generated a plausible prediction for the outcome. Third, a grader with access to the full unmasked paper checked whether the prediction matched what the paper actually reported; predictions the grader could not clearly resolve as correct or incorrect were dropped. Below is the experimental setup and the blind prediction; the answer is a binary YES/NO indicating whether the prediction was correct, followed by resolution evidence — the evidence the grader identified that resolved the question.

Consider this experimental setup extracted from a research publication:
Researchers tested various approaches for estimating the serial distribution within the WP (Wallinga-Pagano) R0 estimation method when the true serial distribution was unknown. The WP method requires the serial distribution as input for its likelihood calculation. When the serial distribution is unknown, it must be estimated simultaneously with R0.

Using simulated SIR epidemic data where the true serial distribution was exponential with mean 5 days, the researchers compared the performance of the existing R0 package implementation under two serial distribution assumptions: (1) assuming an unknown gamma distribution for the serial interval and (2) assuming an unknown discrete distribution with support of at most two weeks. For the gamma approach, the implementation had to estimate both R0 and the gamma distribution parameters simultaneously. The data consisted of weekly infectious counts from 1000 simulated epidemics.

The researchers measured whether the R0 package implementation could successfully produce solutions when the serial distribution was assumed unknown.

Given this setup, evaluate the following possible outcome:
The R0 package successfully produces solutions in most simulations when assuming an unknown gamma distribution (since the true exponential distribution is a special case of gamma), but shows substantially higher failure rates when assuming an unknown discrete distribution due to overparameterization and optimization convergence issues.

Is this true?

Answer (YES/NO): NO